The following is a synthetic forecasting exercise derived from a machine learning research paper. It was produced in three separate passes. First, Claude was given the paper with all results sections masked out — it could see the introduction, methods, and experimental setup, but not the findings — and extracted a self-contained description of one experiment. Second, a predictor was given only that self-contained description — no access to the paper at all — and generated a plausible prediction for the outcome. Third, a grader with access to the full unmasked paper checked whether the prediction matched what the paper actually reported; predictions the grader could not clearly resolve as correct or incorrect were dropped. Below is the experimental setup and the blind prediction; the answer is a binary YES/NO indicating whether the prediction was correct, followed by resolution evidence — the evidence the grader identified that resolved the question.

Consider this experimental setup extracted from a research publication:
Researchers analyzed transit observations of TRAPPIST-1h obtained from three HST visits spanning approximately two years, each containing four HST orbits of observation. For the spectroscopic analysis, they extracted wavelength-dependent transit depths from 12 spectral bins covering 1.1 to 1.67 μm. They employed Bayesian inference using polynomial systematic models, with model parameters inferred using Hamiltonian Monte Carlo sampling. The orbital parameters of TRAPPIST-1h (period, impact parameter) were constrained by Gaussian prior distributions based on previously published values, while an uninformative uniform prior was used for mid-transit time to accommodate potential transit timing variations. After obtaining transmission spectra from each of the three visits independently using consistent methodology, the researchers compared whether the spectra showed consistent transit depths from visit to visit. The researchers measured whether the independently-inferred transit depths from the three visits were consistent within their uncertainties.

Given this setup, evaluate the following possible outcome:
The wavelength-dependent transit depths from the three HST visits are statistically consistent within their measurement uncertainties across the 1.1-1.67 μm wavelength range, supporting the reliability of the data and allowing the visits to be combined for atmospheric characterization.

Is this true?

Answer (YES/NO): NO